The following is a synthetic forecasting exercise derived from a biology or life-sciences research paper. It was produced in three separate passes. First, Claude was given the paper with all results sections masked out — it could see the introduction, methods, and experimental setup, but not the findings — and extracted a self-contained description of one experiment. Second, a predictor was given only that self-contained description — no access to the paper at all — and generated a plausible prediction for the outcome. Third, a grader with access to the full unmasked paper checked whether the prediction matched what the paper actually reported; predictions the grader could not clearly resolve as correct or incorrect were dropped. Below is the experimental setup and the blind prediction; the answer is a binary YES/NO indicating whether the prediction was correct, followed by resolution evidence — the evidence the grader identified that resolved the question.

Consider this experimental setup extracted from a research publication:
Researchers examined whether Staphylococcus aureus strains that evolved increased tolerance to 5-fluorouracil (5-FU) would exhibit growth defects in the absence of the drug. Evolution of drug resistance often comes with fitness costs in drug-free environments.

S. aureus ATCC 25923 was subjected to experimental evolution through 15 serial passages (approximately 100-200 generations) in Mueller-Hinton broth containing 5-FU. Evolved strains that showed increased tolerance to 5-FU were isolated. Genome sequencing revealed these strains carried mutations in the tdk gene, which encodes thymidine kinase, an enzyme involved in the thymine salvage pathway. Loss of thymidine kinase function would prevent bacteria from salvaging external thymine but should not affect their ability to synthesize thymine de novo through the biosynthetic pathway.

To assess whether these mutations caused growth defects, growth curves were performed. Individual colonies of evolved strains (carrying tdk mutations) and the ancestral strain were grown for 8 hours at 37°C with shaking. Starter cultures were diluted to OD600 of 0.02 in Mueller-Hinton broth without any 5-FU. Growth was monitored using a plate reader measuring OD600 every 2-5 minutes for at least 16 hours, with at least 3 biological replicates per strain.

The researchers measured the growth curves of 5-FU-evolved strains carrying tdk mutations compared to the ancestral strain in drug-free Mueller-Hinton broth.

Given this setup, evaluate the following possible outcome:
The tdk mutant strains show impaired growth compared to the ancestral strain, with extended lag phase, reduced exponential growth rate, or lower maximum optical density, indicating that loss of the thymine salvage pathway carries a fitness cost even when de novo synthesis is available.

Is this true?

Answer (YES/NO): NO